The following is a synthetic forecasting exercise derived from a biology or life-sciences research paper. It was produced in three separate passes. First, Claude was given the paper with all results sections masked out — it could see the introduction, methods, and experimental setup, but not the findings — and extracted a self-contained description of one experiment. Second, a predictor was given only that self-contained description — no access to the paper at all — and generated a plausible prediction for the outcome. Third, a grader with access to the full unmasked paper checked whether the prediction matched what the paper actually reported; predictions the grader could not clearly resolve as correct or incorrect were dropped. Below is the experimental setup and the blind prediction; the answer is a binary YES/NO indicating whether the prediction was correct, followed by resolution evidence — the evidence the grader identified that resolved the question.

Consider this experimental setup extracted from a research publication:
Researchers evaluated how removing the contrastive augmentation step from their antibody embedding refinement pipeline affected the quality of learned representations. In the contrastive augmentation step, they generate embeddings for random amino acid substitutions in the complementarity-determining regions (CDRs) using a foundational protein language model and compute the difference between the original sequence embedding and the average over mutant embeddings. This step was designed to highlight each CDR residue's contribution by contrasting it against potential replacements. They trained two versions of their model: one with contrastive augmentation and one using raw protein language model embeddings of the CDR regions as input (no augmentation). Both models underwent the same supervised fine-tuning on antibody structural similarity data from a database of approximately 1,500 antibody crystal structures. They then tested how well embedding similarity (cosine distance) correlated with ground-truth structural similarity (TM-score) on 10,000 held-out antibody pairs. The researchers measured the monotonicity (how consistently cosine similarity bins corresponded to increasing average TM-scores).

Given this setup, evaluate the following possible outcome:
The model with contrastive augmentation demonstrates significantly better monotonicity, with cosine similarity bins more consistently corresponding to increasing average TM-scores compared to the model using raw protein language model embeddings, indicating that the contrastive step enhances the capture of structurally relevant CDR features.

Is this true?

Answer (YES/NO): YES